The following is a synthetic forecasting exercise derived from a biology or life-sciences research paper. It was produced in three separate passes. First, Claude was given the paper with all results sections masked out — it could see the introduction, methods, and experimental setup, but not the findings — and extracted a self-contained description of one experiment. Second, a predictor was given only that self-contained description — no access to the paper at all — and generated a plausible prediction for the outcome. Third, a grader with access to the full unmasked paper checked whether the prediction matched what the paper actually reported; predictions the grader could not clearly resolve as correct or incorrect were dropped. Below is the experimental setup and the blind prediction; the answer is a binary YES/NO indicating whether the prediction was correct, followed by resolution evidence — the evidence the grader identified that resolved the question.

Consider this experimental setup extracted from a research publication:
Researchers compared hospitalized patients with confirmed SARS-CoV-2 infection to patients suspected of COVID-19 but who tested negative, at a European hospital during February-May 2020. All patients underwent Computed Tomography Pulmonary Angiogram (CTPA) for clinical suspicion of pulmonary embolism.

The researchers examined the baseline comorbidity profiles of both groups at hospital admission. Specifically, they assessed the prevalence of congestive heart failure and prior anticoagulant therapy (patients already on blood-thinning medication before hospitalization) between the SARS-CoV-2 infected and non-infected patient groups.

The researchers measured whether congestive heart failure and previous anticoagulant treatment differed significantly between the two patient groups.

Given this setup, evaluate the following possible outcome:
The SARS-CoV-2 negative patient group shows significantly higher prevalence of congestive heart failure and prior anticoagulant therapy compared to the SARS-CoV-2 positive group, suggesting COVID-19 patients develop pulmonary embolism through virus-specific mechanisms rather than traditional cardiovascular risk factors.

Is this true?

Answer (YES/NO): YES